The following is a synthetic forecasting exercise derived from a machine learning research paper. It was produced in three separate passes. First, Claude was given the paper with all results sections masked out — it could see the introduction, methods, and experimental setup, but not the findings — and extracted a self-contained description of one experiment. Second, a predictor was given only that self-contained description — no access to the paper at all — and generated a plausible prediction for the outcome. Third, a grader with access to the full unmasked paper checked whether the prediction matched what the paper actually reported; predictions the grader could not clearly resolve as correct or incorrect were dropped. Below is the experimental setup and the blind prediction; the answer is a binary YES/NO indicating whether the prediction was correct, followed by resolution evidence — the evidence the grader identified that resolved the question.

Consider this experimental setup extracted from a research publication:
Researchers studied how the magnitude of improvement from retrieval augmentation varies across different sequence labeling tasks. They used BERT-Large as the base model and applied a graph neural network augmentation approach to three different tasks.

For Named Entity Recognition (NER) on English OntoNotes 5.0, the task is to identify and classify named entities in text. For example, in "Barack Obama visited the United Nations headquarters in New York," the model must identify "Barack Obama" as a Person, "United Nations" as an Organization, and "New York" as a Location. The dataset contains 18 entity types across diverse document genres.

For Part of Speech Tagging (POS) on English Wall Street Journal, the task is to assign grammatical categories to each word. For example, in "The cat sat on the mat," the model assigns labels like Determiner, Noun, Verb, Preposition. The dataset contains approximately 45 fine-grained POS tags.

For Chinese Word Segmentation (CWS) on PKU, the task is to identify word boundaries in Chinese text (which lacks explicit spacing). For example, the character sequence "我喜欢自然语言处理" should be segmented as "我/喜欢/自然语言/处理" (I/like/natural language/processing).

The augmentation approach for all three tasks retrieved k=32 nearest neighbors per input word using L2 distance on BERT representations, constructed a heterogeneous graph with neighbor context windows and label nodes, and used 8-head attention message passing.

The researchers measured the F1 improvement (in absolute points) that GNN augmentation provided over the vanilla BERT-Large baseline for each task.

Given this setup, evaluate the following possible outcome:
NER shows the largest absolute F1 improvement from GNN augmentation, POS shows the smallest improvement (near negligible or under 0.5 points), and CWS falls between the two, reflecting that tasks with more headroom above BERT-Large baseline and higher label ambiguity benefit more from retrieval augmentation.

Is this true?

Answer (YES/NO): YES